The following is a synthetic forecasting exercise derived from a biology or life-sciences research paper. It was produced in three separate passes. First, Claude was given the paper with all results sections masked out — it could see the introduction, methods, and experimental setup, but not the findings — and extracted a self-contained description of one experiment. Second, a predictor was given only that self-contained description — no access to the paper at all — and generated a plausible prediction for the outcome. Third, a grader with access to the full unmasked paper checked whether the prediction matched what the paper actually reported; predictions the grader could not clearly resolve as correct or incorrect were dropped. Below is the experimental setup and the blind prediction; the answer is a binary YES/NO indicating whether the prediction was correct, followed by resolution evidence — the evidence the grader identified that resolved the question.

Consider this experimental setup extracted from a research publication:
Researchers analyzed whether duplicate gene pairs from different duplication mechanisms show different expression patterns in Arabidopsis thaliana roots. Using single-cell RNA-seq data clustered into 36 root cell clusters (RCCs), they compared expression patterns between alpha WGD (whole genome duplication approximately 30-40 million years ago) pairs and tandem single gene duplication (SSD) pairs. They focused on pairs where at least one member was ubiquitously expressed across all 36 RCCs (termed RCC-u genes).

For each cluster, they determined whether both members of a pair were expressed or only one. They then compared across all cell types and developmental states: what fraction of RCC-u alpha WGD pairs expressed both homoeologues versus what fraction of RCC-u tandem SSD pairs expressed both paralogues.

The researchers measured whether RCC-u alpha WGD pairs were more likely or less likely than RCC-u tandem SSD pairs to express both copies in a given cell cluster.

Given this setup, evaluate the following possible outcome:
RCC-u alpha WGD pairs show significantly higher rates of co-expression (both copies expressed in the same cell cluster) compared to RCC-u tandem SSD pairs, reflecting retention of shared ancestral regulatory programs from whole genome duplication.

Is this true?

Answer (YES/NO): YES